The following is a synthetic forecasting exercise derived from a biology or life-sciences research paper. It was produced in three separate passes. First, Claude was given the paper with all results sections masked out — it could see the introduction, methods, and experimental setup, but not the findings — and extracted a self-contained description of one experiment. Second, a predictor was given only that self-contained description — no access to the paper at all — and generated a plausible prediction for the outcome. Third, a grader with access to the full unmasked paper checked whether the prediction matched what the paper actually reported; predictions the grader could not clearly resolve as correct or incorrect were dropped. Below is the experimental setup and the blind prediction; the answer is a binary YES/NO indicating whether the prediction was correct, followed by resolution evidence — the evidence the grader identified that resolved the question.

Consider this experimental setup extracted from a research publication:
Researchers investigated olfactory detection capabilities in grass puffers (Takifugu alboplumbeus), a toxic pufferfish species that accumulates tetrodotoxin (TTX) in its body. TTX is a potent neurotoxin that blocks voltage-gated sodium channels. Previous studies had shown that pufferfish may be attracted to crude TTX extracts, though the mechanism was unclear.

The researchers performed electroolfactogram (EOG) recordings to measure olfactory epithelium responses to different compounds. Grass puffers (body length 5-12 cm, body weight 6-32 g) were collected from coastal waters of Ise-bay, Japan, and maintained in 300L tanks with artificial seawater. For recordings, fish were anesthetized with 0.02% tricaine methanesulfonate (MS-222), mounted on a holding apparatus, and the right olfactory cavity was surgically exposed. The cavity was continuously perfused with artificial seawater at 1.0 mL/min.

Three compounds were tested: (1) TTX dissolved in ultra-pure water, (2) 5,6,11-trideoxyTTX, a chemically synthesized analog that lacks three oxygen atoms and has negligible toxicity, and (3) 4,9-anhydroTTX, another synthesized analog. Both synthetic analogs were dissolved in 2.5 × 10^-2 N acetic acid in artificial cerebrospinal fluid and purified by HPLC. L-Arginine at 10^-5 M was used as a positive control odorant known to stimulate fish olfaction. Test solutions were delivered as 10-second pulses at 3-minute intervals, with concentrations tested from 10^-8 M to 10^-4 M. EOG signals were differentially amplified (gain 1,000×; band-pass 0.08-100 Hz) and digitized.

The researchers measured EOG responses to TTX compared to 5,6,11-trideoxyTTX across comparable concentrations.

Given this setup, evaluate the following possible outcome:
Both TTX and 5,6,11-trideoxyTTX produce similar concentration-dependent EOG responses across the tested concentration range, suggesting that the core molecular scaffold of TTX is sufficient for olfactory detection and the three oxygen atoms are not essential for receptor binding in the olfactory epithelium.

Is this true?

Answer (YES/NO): NO